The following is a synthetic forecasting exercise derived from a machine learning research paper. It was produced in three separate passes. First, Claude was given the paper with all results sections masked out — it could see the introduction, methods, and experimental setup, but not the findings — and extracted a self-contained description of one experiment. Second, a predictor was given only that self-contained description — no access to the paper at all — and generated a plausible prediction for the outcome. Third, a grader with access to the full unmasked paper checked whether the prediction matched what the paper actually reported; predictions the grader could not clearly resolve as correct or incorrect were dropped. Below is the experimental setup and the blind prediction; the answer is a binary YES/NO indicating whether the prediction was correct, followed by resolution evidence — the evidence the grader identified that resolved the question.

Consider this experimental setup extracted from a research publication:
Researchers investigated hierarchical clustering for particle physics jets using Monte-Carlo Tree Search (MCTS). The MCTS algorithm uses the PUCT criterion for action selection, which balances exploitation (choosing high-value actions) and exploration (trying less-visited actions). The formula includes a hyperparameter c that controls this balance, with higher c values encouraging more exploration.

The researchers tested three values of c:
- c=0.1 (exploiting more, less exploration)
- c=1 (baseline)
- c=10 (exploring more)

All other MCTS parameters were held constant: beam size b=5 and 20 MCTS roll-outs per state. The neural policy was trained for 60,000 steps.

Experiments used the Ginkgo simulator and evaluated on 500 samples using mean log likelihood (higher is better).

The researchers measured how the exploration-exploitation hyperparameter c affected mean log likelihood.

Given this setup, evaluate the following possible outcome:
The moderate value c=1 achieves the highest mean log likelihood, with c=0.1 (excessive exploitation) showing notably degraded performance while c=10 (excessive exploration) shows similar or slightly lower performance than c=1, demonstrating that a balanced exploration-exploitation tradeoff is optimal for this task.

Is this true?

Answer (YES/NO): NO